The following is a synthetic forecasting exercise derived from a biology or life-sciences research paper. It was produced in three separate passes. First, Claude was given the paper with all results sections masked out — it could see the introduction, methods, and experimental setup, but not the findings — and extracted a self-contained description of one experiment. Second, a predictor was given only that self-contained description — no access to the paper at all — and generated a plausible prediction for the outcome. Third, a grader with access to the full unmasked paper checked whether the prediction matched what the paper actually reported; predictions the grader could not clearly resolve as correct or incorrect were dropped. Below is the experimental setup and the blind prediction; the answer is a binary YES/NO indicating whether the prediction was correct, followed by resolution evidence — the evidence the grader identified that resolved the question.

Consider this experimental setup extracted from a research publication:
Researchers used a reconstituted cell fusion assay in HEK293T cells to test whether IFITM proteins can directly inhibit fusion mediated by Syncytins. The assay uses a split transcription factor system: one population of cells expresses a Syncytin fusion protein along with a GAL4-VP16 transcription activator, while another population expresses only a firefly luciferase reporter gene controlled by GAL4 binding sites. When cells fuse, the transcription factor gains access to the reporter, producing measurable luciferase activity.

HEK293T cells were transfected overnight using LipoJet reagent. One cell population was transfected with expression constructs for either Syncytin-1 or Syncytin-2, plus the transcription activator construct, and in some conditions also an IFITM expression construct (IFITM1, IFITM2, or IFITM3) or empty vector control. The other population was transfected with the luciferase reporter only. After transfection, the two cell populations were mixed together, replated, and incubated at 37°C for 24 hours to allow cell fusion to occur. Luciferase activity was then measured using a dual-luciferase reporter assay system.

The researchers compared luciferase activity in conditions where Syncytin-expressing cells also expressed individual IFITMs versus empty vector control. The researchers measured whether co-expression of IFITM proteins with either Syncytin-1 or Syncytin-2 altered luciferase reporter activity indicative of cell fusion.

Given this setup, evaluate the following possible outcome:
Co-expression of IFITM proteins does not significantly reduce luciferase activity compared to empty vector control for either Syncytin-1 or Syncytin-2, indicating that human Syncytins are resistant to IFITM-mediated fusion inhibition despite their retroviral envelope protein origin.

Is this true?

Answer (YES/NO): NO